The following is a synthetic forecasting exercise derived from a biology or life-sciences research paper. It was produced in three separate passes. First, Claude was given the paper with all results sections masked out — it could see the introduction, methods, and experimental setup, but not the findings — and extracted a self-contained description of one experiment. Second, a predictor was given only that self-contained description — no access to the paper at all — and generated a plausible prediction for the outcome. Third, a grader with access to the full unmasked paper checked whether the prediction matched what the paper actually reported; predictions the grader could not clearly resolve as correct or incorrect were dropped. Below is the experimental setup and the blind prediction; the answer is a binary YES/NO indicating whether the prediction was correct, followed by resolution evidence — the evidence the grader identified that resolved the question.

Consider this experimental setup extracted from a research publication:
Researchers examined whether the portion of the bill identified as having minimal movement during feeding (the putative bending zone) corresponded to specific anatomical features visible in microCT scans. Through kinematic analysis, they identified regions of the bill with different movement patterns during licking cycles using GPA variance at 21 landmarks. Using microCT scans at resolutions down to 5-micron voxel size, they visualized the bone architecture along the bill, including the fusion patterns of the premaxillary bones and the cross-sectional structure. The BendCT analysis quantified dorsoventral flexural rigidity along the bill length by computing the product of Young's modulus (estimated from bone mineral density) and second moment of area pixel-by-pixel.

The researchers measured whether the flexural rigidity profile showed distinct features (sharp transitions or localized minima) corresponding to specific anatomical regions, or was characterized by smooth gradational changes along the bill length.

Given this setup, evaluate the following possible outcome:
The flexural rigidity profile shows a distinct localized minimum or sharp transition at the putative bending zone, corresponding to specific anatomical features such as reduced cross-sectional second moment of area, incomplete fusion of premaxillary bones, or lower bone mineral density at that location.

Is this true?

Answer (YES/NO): YES